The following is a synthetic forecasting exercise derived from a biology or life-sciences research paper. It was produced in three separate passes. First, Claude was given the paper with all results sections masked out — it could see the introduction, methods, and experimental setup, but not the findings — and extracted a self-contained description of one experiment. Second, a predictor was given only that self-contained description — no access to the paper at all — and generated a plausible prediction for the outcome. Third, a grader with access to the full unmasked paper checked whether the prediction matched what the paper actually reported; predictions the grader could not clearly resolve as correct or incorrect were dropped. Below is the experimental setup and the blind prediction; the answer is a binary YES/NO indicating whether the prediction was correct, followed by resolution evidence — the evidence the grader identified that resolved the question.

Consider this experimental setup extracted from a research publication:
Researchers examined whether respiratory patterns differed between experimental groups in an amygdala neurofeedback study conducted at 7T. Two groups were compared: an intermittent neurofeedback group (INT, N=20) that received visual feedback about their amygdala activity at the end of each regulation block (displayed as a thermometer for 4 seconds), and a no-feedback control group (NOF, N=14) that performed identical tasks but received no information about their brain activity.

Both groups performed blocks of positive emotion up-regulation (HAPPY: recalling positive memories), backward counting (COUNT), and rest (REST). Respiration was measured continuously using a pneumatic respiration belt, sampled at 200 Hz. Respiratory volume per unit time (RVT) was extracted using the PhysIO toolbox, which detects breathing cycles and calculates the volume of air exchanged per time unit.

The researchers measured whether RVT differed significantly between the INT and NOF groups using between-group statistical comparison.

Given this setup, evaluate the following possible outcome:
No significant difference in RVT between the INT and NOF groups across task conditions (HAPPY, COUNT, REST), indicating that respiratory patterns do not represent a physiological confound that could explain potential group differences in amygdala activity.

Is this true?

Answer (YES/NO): YES